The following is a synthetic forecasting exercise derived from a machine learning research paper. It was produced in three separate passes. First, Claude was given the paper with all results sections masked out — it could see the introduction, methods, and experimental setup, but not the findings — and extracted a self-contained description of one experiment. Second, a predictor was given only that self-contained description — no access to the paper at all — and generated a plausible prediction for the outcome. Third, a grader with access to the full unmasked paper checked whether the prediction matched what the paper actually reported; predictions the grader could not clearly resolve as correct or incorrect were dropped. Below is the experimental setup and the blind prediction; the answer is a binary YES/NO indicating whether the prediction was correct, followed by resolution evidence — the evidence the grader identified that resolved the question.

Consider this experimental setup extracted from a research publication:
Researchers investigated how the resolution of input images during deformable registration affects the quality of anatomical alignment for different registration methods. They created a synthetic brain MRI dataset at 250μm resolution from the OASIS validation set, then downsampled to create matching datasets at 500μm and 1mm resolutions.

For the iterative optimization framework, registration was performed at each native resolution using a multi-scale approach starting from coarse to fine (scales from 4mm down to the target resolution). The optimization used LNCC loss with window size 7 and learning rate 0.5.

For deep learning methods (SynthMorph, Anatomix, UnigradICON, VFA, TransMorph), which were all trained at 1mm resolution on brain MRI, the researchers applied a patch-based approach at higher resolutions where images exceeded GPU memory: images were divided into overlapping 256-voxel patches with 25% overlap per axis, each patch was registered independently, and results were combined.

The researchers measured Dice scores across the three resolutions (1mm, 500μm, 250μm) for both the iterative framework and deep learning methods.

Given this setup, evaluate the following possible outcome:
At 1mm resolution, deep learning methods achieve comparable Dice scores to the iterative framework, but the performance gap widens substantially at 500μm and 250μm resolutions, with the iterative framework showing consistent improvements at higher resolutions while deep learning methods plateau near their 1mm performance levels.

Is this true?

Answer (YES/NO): NO